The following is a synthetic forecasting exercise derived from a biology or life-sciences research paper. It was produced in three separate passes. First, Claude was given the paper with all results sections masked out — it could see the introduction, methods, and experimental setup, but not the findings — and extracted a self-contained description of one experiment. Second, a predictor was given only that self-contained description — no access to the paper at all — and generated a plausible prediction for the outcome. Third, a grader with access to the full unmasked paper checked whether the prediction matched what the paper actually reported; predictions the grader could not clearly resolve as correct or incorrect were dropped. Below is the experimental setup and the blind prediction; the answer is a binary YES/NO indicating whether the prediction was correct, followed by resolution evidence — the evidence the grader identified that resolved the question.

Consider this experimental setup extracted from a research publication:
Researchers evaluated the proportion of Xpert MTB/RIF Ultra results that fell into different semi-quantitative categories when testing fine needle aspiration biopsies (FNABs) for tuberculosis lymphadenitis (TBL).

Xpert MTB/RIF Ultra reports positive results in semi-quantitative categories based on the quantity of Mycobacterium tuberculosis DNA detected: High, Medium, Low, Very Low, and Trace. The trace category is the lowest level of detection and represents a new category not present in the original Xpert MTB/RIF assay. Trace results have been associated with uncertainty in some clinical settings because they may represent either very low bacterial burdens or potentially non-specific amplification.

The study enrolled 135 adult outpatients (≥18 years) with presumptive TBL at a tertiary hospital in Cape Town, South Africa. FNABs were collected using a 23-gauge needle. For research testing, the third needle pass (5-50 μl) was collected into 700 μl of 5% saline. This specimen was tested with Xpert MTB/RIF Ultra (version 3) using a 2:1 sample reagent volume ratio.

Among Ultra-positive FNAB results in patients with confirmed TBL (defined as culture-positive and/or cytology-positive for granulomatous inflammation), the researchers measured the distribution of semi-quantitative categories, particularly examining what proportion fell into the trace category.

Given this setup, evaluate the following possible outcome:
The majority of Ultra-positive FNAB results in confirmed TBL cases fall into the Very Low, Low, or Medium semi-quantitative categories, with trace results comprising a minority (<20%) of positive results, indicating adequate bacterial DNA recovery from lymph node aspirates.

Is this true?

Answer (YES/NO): YES